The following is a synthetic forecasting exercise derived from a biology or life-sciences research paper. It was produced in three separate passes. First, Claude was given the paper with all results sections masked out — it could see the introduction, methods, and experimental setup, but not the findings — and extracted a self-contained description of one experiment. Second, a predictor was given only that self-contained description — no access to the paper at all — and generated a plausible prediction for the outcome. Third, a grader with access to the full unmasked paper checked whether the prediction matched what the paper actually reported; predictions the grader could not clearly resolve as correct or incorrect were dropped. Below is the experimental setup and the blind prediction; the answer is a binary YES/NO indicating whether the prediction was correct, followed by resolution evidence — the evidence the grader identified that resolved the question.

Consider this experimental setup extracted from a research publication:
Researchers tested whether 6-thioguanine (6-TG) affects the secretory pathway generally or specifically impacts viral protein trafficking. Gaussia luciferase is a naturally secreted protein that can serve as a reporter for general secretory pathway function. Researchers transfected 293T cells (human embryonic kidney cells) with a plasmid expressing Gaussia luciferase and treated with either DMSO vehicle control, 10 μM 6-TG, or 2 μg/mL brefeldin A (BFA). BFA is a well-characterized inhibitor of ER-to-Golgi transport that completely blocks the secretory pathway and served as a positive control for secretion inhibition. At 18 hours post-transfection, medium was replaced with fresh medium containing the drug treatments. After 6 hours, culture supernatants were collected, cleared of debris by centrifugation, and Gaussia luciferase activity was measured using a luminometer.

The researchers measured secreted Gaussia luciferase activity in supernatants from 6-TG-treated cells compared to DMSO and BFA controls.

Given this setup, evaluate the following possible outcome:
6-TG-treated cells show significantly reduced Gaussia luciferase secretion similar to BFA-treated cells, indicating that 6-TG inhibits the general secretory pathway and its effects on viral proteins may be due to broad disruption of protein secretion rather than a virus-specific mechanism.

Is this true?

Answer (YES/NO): NO